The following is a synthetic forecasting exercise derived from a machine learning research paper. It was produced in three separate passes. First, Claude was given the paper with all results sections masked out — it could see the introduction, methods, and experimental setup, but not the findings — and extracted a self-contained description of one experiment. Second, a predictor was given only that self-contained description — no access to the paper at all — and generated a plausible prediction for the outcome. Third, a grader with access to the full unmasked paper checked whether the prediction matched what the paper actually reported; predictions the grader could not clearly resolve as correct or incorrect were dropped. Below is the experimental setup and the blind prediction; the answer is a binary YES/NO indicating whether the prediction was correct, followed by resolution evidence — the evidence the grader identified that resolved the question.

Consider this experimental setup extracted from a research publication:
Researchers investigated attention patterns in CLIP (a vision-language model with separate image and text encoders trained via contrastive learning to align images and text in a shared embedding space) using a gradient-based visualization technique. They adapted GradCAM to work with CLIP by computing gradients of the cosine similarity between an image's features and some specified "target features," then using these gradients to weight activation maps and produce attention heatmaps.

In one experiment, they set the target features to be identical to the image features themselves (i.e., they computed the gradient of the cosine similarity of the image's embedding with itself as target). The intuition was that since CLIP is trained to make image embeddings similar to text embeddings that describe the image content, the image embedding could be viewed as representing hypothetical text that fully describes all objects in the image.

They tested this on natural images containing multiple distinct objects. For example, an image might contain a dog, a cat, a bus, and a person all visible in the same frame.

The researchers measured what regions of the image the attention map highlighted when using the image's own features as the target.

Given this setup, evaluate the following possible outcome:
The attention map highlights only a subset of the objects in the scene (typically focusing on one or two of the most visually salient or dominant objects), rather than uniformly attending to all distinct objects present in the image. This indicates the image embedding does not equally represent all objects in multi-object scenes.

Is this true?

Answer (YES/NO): NO